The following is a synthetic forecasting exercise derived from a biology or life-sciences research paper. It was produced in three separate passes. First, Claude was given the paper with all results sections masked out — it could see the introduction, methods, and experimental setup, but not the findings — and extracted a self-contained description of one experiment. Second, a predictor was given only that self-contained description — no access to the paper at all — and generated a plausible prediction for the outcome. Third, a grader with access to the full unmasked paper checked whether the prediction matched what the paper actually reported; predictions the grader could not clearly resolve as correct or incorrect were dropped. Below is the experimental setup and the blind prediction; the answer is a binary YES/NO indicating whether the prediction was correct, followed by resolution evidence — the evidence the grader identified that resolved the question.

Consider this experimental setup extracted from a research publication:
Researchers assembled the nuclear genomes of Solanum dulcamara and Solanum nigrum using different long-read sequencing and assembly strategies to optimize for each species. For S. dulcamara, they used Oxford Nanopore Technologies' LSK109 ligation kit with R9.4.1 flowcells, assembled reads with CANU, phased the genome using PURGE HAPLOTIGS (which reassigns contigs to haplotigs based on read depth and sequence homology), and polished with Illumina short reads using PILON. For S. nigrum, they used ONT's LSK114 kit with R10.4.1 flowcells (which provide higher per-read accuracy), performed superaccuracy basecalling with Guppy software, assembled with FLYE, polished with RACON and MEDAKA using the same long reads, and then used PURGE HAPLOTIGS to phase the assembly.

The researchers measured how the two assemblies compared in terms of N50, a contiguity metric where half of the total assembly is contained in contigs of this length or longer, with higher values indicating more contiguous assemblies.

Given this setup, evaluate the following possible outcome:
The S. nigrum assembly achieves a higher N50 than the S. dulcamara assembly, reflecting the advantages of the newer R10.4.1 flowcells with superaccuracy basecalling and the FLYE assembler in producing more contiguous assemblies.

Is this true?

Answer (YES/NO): YES